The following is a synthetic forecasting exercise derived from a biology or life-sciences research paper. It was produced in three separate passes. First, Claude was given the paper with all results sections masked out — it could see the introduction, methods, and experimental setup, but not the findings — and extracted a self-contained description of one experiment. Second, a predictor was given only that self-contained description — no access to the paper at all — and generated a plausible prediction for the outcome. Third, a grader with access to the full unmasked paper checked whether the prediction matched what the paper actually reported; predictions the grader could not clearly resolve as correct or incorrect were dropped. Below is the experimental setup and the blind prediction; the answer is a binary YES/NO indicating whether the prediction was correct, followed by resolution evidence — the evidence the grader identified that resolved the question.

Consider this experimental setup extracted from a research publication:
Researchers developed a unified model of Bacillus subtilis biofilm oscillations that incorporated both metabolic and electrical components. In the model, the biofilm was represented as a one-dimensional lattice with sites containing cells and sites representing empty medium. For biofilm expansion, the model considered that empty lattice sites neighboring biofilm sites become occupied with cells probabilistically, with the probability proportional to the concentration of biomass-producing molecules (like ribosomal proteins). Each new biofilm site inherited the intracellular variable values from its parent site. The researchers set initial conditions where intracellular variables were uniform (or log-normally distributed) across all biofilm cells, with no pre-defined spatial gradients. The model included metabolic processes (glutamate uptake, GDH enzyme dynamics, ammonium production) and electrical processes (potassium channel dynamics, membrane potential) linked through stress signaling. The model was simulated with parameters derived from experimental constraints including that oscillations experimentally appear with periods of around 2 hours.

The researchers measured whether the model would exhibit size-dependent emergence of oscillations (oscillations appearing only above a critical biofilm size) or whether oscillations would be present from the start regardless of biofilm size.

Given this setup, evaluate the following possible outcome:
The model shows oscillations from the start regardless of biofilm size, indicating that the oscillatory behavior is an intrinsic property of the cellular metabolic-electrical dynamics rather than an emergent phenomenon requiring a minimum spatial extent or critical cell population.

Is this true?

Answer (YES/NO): NO